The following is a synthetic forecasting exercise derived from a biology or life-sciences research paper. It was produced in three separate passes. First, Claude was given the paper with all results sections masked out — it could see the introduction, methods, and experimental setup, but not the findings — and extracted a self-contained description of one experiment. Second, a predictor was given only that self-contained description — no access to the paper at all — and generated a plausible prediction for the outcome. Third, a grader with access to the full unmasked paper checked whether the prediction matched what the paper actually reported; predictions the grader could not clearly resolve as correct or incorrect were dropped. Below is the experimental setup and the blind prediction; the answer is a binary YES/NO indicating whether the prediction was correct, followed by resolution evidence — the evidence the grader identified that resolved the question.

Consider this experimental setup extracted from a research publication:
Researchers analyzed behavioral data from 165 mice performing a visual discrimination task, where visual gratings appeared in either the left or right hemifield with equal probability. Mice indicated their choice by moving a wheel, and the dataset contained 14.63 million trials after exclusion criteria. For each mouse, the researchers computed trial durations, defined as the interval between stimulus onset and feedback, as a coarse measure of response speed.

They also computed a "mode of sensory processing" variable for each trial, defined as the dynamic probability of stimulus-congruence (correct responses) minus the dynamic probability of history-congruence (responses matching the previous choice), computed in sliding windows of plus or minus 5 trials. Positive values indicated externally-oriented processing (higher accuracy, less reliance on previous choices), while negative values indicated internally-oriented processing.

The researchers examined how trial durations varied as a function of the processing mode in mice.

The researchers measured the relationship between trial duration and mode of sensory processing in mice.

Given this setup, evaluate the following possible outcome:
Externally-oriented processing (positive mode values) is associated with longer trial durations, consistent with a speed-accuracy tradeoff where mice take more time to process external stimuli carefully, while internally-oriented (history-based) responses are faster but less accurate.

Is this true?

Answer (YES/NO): NO